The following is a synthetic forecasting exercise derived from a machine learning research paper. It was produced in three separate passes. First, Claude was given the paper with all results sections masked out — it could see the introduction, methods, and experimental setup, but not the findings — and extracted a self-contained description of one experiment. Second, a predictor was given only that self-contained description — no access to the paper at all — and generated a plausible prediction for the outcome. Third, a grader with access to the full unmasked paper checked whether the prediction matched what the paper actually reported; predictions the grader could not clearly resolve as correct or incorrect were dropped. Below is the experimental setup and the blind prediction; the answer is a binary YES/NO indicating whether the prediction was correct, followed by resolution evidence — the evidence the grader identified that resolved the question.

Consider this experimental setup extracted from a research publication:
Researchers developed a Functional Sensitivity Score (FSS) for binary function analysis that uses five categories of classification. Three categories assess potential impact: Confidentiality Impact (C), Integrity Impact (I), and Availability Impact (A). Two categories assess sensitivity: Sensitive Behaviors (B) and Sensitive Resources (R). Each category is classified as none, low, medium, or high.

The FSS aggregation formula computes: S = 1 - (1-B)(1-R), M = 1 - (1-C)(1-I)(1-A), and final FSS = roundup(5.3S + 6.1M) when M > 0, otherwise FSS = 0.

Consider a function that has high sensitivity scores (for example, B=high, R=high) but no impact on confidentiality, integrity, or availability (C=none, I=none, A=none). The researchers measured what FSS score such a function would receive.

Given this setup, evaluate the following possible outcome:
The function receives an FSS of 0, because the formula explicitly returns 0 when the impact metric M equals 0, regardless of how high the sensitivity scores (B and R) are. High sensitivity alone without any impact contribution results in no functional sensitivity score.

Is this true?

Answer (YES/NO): YES